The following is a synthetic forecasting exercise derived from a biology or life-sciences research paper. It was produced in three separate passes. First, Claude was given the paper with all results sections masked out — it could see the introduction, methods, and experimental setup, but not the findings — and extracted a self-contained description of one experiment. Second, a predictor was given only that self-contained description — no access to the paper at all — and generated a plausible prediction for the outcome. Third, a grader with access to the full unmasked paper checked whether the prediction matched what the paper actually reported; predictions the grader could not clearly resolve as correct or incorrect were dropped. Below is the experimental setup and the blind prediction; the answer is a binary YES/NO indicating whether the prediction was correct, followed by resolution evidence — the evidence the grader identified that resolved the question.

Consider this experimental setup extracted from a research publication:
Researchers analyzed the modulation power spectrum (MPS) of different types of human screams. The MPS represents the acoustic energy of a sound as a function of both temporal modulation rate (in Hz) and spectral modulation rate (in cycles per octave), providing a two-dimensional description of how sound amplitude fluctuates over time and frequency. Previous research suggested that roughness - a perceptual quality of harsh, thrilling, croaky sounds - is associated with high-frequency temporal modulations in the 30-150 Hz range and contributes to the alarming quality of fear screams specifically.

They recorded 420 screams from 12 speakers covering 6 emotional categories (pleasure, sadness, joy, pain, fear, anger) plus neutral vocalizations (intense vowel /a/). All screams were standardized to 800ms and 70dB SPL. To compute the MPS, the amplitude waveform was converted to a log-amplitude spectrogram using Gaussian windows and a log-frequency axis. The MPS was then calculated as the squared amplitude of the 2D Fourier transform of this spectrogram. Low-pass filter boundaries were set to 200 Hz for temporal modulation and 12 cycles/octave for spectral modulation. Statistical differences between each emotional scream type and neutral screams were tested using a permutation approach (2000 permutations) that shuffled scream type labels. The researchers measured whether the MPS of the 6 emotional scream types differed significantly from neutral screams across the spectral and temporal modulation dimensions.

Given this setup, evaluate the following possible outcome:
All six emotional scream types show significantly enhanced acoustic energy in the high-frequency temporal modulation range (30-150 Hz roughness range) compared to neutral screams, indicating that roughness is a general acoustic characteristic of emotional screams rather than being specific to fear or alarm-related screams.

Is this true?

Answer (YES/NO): NO